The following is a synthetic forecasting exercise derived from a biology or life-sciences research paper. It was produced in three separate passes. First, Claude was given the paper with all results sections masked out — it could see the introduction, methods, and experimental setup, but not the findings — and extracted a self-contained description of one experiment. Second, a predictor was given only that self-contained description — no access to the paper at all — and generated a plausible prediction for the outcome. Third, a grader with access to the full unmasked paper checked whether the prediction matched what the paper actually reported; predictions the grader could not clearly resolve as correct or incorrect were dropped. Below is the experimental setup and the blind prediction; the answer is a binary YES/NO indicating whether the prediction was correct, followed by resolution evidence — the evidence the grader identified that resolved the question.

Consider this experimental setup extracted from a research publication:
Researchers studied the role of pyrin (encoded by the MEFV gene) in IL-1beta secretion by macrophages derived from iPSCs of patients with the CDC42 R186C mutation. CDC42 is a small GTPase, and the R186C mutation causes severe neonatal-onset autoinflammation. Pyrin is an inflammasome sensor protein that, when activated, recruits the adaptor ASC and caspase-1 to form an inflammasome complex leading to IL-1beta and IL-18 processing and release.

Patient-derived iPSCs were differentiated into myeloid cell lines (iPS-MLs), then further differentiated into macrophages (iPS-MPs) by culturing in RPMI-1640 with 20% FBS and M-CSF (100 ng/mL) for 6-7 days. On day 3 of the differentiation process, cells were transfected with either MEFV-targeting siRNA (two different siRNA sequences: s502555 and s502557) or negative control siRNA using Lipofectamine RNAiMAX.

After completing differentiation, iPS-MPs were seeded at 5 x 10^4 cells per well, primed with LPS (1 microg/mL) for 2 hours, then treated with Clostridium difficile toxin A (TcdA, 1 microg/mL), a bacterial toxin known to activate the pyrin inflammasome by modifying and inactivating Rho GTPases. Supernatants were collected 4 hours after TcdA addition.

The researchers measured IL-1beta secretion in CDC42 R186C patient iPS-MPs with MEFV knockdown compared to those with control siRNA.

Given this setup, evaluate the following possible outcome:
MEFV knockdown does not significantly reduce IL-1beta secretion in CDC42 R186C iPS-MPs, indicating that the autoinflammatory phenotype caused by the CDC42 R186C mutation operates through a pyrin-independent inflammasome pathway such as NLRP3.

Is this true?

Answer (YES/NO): NO